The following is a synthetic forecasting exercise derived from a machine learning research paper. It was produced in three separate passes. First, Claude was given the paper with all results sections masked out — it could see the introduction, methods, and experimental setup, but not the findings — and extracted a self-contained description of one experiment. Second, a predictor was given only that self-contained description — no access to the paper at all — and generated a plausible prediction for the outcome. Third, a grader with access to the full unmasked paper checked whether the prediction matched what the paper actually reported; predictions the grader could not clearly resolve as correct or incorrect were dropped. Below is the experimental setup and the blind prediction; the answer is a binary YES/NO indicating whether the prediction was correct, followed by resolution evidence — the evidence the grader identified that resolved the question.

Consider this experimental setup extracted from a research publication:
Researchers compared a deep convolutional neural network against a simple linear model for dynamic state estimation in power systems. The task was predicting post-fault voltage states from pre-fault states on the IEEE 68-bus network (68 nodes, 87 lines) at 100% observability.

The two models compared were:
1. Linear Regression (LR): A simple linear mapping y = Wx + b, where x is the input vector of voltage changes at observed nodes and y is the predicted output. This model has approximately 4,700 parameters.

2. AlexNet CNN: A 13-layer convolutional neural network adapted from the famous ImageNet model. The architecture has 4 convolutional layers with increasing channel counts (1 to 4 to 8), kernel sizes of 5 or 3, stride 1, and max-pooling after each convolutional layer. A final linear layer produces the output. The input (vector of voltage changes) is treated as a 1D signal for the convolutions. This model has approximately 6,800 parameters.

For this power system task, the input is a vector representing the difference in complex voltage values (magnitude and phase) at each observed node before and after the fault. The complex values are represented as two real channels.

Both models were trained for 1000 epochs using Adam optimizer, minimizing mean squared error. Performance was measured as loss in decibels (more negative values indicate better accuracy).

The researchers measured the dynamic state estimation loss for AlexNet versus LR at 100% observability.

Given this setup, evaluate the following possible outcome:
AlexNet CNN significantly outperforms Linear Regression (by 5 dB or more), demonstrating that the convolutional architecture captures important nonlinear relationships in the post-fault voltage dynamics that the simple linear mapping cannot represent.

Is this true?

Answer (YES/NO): NO